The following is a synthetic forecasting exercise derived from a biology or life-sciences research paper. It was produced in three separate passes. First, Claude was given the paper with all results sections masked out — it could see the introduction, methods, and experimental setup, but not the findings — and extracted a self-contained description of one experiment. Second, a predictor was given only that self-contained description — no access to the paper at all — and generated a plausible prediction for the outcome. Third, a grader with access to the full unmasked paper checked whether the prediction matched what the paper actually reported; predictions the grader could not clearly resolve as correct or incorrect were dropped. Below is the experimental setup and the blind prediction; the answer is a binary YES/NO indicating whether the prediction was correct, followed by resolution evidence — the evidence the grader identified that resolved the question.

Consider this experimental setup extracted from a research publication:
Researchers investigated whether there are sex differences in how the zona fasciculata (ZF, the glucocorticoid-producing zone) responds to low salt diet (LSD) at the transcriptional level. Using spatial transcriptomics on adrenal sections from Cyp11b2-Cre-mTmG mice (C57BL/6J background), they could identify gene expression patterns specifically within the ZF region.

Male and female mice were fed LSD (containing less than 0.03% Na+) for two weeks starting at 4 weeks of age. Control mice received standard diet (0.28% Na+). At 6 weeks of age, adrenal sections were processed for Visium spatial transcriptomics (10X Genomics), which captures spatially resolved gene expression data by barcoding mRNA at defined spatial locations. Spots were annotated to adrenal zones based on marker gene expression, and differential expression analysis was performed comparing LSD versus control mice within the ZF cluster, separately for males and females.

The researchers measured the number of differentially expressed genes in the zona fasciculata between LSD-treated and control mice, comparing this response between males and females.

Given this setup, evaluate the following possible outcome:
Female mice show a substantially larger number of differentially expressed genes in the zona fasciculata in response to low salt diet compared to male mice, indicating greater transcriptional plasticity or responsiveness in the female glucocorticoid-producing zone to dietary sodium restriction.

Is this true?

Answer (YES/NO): NO